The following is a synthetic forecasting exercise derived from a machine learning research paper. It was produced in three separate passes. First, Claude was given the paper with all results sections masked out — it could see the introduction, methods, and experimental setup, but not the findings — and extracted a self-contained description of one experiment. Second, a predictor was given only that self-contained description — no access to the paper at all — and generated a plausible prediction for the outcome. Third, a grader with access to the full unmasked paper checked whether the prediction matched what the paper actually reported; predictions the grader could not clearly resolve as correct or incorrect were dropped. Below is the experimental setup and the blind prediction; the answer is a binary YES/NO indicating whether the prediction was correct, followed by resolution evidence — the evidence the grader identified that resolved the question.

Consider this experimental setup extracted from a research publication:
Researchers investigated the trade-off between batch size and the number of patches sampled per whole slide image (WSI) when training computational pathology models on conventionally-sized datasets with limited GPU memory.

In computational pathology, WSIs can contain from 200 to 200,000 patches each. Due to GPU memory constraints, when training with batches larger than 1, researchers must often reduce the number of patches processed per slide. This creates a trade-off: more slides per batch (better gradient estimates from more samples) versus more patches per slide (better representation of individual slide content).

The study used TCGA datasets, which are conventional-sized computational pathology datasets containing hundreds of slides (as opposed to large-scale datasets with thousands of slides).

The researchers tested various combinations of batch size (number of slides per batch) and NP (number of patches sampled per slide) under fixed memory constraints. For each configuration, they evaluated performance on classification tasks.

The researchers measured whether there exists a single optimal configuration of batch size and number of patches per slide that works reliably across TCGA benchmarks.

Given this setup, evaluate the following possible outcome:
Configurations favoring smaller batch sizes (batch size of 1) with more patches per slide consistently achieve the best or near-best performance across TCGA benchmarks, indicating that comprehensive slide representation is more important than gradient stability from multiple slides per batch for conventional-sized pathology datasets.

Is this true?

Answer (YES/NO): NO